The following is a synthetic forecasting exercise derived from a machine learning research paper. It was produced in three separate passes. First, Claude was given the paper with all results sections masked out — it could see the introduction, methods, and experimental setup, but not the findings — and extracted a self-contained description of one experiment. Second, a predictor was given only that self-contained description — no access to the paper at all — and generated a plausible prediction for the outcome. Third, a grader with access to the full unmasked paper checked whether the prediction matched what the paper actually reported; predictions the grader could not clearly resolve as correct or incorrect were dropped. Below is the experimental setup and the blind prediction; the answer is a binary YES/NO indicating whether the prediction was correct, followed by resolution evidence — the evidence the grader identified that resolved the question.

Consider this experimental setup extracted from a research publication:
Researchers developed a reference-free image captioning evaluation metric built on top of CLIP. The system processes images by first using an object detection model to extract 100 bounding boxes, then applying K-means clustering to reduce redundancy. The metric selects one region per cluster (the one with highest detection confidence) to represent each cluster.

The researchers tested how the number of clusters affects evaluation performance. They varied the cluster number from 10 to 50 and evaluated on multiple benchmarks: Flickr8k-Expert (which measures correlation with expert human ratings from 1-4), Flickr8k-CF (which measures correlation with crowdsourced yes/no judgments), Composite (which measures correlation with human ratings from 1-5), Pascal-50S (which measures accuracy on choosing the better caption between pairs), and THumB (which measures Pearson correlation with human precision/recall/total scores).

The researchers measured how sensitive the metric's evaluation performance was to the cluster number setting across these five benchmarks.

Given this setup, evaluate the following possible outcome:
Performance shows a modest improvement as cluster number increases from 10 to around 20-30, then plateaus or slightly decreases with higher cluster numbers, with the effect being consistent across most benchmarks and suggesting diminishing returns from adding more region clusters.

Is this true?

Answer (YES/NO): NO